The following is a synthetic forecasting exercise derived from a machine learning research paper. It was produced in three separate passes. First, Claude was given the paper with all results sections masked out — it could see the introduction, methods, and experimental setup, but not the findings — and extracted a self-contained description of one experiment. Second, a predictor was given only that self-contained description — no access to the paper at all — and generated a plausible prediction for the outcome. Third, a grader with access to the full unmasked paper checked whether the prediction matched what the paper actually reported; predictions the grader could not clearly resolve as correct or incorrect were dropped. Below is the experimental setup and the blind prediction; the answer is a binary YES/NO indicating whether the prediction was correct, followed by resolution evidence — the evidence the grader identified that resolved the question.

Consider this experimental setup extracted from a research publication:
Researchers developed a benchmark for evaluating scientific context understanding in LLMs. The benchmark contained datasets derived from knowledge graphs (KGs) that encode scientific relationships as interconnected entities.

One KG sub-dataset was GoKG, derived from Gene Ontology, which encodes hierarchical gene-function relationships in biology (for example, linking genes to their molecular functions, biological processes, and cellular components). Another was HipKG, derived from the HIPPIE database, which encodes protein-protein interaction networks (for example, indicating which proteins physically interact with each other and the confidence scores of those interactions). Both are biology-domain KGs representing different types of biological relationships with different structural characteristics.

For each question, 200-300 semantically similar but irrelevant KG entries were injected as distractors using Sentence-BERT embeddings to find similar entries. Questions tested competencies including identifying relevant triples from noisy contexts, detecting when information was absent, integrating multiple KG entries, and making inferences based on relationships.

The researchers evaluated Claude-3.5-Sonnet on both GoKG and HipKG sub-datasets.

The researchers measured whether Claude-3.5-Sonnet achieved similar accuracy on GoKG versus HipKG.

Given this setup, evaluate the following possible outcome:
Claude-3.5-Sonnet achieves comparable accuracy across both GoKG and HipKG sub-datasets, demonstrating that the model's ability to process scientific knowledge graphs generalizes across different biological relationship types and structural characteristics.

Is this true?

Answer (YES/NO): NO